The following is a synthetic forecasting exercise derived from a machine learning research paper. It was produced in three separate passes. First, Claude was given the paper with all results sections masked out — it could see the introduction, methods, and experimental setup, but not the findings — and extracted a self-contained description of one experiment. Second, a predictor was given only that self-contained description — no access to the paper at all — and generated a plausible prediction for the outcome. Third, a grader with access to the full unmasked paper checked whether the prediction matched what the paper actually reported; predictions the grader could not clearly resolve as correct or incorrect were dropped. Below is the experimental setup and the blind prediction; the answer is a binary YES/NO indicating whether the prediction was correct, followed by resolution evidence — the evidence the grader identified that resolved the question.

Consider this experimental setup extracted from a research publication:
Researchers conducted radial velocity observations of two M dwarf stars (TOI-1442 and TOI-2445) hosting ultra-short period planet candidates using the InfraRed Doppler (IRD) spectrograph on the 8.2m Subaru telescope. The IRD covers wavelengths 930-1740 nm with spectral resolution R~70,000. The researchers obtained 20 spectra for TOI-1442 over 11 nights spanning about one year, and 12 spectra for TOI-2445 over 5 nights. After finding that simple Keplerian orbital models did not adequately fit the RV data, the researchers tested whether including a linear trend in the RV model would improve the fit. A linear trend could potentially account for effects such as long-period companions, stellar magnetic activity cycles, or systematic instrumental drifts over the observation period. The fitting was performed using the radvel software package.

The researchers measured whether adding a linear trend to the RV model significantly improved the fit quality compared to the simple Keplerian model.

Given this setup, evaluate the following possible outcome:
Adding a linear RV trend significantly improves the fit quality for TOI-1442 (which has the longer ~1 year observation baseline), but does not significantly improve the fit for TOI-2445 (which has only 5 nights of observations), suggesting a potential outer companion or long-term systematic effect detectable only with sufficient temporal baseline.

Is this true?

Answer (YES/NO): NO